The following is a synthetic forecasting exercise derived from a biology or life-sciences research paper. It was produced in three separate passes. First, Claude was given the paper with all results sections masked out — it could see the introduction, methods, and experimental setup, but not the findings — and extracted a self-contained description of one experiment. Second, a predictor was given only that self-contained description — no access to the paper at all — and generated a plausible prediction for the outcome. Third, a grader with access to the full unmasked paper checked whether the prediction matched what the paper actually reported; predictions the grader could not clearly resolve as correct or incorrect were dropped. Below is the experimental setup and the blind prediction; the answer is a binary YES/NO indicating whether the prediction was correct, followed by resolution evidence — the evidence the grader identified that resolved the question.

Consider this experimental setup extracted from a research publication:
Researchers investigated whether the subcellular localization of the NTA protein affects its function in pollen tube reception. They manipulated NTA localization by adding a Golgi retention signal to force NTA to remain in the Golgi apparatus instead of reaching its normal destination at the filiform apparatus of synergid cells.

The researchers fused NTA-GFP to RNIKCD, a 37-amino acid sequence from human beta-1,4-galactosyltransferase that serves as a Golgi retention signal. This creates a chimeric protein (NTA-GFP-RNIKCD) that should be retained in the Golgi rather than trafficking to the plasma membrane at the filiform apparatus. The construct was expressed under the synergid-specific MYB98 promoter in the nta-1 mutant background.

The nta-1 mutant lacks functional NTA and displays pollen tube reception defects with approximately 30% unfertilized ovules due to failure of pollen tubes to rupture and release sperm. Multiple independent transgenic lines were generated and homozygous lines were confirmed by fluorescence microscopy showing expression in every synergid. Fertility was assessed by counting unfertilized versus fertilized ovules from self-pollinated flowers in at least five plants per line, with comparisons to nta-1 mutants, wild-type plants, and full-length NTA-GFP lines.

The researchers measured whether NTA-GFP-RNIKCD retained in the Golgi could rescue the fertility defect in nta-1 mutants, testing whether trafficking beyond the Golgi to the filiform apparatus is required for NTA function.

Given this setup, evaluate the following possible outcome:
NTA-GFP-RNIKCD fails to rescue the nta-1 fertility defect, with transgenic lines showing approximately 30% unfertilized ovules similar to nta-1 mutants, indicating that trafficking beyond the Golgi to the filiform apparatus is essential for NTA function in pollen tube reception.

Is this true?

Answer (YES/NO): NO